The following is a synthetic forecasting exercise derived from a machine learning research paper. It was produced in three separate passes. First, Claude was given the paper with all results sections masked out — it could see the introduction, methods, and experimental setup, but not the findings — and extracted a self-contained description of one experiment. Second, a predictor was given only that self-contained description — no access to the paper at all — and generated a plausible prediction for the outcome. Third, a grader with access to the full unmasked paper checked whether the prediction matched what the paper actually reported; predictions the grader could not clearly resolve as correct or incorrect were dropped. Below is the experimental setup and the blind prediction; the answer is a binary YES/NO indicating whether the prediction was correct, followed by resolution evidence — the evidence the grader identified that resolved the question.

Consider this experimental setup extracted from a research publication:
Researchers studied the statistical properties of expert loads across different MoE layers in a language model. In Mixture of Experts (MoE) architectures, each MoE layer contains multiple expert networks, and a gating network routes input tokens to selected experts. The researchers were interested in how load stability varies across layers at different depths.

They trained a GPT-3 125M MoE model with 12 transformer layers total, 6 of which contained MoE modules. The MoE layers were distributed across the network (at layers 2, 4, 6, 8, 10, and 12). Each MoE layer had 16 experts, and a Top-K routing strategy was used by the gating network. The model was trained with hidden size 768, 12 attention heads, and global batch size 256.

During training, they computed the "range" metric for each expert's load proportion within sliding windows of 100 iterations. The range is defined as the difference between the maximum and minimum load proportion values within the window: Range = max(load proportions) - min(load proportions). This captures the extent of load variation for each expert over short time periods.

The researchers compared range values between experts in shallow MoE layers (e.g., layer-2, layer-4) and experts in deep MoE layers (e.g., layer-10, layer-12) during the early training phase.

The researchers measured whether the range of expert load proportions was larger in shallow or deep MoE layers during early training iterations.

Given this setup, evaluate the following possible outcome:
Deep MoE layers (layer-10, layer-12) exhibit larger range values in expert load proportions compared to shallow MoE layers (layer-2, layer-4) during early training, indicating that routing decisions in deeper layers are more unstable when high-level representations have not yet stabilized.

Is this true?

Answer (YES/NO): NO